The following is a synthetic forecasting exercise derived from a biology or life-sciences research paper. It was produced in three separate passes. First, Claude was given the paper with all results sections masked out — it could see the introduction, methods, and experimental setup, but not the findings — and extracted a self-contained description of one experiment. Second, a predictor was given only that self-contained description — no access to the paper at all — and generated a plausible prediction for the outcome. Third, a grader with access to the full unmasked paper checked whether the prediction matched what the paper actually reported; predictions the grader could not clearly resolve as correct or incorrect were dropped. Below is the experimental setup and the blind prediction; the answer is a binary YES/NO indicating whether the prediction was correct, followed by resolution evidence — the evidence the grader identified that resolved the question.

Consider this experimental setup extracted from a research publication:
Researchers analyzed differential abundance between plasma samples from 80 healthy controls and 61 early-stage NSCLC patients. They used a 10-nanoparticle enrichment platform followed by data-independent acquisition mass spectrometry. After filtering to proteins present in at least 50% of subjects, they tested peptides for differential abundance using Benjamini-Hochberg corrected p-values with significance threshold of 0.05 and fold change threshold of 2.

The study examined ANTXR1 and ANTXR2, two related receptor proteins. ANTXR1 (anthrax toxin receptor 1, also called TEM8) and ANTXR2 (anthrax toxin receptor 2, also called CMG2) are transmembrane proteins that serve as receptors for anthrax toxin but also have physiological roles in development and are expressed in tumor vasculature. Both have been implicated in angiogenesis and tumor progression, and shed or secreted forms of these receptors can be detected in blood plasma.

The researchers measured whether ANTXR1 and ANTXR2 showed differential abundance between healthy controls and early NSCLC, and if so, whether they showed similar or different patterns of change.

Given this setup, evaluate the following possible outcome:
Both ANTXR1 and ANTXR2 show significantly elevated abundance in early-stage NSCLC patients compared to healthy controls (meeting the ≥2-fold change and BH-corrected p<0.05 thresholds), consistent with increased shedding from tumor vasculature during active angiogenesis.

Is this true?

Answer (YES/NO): NO